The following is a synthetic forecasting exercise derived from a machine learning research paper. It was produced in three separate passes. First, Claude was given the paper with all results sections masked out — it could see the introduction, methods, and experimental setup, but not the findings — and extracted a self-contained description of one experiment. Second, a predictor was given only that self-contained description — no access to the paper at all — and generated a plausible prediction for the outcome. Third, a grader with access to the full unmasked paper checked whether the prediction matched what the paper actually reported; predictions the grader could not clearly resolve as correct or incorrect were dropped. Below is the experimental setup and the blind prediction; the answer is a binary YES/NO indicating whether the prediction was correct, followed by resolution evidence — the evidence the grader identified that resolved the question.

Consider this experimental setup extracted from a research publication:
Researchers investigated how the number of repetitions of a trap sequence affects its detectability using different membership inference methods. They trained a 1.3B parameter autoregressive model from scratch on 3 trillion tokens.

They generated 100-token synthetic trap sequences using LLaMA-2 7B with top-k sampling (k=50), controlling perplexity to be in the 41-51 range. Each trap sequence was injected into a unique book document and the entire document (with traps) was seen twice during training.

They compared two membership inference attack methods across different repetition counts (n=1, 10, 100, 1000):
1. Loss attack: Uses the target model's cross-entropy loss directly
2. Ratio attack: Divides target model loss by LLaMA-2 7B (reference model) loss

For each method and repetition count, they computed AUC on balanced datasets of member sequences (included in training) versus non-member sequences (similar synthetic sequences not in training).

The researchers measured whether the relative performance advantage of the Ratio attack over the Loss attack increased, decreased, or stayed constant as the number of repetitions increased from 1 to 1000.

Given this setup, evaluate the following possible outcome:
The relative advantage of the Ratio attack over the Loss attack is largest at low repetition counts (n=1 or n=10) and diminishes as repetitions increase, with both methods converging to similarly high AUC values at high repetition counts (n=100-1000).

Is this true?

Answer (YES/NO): NO